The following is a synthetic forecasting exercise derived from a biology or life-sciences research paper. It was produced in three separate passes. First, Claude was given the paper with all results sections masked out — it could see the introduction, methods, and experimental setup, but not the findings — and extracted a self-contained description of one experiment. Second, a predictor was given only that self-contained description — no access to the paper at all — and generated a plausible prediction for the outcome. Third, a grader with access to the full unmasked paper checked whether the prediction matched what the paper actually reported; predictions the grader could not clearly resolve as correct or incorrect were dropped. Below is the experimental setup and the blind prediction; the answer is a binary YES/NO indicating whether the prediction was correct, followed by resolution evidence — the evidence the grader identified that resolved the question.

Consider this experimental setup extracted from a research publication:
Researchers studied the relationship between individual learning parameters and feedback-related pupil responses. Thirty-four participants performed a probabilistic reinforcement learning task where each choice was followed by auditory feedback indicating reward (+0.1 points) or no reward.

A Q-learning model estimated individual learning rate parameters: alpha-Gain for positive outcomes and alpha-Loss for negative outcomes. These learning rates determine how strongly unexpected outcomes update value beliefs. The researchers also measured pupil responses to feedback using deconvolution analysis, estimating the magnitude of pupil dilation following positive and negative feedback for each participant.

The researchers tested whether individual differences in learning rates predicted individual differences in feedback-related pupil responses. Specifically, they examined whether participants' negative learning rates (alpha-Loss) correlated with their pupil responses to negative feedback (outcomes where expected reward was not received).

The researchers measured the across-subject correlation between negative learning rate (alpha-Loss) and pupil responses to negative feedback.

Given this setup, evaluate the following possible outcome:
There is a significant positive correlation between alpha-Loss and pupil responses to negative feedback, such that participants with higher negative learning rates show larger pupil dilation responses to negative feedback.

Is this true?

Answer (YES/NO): NO